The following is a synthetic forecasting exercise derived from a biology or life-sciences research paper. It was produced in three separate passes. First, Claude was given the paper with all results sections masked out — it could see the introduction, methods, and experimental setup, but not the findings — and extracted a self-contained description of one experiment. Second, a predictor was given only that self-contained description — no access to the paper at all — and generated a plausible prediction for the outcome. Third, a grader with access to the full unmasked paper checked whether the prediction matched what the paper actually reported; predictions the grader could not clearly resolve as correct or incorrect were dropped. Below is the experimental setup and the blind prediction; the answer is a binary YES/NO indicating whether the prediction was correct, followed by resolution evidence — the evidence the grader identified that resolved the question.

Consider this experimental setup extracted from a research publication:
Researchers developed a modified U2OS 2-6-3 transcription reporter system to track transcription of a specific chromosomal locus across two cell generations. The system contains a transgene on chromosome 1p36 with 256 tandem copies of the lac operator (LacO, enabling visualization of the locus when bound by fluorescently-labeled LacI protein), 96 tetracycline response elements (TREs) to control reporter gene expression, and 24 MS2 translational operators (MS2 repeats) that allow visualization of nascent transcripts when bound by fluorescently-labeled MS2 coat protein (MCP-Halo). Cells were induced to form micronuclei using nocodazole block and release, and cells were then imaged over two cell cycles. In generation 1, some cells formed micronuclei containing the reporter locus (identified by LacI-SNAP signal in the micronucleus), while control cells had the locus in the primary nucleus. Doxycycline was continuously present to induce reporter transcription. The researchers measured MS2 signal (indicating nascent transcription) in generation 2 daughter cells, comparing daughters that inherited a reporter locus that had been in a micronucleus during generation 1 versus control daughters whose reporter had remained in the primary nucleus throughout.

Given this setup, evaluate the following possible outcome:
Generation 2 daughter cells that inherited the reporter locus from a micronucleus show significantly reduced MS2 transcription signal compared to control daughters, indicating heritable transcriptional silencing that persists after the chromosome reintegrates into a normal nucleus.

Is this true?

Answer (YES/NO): NO